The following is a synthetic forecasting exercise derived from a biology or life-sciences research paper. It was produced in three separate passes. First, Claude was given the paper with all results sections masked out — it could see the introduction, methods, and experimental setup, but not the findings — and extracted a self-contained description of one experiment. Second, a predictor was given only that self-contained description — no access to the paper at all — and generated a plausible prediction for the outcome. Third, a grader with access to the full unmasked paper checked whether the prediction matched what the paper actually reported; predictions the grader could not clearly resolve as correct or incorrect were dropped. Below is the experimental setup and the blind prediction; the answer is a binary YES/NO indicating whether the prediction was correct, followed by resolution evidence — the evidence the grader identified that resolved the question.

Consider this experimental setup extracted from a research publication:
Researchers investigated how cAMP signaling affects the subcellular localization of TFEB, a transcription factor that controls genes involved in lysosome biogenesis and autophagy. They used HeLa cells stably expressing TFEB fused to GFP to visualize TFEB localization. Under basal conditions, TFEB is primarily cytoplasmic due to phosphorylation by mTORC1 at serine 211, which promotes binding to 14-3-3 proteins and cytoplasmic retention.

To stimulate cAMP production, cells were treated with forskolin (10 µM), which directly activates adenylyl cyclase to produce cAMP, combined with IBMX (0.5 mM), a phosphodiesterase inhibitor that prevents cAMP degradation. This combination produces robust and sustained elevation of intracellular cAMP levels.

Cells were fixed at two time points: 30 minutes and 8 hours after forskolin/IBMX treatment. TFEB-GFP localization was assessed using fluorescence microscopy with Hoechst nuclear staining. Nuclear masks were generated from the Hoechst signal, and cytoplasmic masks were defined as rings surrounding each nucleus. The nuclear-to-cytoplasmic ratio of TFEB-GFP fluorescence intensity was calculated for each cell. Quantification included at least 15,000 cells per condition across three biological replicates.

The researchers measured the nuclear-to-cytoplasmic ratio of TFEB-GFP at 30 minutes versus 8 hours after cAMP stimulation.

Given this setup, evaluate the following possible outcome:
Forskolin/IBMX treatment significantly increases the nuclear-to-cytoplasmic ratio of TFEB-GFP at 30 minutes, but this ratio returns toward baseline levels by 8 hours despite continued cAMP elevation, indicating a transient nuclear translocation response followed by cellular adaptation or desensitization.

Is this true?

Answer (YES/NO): YES